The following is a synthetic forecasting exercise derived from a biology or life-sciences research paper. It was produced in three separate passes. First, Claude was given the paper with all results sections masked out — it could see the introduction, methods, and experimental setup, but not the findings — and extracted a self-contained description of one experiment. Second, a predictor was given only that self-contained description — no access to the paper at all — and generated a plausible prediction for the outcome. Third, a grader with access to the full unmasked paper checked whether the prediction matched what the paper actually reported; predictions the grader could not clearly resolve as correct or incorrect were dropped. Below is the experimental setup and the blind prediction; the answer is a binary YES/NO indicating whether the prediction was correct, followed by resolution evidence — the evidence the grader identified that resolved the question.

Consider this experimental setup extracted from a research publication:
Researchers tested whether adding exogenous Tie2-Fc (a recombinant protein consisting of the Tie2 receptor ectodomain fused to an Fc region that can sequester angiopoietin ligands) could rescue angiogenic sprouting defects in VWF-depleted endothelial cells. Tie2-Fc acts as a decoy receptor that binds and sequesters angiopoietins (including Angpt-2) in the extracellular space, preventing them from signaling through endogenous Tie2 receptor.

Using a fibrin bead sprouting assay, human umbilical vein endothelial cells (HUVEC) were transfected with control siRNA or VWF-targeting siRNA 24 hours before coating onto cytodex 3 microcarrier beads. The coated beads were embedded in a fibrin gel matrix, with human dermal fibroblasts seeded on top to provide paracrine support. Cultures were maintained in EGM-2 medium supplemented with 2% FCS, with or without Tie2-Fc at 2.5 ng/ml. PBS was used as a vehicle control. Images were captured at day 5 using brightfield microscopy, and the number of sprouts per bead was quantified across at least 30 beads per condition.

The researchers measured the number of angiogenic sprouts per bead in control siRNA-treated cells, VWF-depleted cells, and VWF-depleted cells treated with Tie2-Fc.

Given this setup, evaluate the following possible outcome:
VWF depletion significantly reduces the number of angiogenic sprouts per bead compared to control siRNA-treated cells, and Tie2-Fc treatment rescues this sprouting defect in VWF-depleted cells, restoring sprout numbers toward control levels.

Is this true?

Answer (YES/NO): NO